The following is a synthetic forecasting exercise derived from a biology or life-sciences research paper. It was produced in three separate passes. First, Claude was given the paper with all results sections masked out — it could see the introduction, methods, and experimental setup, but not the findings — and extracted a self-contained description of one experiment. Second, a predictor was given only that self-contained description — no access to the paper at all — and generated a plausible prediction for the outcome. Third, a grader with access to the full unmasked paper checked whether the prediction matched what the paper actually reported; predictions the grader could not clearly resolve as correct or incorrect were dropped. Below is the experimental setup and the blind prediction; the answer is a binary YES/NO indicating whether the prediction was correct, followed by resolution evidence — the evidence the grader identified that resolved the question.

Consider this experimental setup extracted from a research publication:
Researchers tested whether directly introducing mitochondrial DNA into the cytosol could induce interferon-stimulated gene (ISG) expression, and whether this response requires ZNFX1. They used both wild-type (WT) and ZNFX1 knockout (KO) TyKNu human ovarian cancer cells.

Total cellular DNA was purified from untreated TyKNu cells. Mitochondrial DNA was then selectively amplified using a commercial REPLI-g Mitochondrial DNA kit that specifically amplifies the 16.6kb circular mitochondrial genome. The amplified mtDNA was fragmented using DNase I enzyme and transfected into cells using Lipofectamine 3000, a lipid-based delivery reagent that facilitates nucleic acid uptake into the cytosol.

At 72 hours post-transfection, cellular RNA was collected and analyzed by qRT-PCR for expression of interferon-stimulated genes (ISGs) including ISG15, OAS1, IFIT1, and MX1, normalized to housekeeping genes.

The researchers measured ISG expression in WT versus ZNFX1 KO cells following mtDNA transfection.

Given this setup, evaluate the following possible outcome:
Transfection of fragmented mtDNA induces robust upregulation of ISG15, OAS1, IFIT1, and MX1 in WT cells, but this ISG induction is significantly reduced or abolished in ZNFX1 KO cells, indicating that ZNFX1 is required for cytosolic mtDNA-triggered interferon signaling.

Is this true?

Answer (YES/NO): YES